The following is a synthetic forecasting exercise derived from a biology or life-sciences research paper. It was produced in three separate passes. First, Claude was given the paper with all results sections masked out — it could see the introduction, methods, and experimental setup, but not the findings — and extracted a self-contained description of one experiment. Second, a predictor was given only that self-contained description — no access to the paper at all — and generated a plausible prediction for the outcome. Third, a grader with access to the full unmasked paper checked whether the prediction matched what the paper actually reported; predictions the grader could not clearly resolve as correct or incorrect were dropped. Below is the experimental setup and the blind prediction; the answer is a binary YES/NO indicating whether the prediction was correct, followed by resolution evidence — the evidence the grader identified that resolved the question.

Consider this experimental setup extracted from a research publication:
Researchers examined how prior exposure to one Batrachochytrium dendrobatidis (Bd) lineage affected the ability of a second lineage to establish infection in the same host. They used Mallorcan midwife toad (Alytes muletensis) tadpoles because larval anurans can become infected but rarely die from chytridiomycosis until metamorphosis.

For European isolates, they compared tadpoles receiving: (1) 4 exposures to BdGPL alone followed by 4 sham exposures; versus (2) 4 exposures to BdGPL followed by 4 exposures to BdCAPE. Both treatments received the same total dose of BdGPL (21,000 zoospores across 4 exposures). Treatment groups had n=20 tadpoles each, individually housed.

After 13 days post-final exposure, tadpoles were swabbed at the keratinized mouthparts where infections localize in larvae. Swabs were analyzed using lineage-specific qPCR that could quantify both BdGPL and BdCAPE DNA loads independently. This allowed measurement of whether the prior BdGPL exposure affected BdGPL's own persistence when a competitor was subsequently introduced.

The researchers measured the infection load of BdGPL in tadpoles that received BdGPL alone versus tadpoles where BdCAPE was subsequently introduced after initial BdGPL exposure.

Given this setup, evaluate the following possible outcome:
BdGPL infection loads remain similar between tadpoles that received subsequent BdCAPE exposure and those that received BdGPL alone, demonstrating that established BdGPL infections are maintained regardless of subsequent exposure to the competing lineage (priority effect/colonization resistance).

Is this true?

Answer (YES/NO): NO